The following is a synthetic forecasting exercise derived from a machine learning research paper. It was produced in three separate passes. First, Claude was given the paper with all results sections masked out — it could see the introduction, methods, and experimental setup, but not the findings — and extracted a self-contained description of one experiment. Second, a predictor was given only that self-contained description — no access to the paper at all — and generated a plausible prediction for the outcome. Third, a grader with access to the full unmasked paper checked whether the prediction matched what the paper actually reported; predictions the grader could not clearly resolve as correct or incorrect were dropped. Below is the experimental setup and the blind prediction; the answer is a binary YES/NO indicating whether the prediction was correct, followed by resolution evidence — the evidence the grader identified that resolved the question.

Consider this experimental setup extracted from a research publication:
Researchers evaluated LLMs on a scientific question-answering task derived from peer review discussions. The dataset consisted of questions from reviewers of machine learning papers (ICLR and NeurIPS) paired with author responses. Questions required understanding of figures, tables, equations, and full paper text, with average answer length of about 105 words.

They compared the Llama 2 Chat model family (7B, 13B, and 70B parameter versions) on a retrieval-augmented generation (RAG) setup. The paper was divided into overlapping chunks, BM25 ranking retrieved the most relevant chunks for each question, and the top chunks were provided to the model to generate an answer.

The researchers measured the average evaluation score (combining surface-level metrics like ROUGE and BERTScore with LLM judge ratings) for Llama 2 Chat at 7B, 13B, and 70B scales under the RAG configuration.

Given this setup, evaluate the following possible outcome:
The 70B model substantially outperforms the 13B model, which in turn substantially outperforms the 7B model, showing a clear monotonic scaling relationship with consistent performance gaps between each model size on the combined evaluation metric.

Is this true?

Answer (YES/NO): NO